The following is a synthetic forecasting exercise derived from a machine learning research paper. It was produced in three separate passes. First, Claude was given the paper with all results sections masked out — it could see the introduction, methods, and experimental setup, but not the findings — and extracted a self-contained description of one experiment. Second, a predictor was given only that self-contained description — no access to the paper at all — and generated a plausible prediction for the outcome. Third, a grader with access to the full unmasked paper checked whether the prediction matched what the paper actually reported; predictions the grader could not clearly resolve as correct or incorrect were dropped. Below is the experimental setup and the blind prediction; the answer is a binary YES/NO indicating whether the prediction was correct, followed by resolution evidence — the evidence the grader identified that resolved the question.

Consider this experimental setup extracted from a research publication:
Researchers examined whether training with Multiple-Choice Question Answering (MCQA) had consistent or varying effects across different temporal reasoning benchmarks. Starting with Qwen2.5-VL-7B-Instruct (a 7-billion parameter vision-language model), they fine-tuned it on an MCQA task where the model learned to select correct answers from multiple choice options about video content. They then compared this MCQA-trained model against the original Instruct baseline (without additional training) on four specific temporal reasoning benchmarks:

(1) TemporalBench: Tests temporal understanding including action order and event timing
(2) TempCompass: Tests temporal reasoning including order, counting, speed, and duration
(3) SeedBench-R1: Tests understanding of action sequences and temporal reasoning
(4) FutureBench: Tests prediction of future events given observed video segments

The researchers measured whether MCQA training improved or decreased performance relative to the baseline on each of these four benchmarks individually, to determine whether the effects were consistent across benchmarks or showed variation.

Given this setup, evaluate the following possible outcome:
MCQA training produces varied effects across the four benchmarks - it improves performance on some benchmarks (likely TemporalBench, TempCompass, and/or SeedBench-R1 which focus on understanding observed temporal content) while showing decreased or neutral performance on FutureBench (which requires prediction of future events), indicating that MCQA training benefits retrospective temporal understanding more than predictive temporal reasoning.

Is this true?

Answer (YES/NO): NO